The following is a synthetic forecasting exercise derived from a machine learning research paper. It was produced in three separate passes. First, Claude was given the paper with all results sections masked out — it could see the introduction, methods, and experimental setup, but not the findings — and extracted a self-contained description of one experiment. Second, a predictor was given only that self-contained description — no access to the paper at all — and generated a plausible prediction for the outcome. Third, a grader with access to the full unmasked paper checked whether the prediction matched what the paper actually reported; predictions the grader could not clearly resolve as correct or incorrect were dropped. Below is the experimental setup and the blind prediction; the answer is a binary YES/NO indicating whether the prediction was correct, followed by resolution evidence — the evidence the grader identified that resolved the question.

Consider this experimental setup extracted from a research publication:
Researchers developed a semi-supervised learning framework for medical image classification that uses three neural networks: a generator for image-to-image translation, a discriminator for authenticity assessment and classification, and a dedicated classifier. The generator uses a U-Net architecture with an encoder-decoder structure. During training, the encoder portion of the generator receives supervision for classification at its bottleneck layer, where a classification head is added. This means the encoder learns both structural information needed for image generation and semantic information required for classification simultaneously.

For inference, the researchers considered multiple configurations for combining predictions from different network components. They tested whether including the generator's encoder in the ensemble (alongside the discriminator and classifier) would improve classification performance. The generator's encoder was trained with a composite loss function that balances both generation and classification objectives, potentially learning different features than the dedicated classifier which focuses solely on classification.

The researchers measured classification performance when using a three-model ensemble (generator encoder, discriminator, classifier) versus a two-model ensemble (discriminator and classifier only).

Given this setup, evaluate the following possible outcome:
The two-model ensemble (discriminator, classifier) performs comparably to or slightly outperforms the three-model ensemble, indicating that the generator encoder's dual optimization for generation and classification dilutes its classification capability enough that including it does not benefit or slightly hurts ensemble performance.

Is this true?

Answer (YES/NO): YES